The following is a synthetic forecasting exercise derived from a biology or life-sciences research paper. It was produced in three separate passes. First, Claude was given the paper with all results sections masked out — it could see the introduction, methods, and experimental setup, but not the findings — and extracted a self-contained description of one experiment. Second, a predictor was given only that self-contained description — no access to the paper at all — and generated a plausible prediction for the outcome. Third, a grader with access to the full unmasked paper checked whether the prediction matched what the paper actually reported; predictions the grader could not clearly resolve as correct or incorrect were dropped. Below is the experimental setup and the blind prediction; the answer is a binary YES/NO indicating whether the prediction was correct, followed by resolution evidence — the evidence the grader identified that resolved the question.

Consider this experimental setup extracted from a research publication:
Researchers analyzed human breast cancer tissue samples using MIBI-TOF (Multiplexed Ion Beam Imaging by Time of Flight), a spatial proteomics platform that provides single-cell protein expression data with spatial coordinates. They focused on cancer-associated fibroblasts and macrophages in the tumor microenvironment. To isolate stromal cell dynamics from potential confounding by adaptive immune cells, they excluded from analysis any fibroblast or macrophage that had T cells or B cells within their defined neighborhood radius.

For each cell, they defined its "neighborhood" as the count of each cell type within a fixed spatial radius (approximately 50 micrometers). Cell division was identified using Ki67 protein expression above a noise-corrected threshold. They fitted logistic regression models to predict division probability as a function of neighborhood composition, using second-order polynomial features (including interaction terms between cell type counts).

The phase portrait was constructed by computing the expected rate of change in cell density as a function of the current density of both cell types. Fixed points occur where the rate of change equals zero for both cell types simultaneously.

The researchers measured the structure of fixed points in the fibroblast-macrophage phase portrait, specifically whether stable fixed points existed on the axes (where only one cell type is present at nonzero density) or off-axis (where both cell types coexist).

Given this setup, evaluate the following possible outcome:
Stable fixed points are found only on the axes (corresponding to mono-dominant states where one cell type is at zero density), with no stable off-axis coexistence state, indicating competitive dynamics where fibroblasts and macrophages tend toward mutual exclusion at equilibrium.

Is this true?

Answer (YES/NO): NO